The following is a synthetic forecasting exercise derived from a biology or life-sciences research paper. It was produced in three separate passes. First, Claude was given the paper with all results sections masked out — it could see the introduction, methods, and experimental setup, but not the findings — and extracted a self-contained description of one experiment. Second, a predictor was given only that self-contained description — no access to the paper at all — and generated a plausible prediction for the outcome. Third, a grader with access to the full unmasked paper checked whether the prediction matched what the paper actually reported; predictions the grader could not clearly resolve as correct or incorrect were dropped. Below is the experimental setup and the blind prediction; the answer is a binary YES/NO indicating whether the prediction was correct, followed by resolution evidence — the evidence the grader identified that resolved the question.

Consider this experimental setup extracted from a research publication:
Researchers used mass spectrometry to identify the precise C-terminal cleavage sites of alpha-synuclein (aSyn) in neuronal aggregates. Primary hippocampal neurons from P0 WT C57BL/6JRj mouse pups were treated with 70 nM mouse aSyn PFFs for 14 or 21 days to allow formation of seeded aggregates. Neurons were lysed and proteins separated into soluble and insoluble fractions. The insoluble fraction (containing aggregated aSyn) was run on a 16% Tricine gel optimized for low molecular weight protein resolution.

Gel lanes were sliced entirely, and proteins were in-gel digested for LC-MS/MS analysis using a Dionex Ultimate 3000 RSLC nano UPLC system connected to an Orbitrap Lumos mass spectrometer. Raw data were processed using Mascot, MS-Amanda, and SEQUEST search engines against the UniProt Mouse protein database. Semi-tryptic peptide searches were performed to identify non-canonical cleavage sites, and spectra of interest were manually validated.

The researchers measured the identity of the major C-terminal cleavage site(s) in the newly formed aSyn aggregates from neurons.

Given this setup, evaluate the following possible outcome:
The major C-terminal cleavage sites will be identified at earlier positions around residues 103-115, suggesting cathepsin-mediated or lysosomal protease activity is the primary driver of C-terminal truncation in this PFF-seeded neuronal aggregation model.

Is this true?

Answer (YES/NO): NO